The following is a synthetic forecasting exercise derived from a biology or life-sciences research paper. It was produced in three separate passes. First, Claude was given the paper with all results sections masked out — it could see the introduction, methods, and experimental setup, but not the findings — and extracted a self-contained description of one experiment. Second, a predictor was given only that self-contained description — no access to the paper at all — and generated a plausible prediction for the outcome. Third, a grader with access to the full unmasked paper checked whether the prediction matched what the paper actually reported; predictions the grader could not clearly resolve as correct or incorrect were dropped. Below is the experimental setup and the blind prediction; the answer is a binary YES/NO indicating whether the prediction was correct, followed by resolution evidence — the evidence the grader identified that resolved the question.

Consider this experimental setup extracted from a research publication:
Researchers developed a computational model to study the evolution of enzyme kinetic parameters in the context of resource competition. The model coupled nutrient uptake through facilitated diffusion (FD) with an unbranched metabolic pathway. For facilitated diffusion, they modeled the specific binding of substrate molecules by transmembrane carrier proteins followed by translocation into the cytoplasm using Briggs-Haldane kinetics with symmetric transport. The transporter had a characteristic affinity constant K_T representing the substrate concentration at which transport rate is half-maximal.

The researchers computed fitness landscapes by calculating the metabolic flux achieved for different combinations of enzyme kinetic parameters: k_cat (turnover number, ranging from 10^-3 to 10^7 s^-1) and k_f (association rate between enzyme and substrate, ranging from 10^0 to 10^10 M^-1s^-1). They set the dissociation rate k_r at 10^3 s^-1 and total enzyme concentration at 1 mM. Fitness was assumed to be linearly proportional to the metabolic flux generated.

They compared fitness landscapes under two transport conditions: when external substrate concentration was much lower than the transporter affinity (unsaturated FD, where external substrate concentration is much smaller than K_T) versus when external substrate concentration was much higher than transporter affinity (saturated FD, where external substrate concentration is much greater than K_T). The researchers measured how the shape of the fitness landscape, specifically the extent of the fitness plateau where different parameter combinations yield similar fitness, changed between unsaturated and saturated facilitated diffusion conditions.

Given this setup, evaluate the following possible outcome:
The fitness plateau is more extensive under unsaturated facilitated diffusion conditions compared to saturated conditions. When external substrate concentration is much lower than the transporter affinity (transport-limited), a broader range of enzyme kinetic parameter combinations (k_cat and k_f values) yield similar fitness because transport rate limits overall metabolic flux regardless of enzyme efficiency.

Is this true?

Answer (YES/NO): NO